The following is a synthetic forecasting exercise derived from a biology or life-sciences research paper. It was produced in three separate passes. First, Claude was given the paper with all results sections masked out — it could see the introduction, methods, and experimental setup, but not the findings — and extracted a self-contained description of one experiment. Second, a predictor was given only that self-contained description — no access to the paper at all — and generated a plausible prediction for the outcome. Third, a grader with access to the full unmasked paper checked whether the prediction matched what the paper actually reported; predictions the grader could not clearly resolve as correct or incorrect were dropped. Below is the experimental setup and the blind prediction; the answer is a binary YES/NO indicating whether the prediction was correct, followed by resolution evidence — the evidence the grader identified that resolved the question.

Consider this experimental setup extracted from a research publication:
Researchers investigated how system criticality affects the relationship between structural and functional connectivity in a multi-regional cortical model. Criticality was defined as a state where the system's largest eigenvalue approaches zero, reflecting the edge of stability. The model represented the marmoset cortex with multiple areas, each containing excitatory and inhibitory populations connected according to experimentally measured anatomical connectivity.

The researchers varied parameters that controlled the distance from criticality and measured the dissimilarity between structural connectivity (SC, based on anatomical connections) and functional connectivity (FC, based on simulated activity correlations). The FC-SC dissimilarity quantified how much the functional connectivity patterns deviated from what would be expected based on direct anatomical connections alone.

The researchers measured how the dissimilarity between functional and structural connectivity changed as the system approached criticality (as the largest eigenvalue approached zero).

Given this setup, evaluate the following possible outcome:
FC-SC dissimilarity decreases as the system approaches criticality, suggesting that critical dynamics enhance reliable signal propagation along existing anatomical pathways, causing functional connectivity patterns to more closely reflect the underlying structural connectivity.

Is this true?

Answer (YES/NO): NO